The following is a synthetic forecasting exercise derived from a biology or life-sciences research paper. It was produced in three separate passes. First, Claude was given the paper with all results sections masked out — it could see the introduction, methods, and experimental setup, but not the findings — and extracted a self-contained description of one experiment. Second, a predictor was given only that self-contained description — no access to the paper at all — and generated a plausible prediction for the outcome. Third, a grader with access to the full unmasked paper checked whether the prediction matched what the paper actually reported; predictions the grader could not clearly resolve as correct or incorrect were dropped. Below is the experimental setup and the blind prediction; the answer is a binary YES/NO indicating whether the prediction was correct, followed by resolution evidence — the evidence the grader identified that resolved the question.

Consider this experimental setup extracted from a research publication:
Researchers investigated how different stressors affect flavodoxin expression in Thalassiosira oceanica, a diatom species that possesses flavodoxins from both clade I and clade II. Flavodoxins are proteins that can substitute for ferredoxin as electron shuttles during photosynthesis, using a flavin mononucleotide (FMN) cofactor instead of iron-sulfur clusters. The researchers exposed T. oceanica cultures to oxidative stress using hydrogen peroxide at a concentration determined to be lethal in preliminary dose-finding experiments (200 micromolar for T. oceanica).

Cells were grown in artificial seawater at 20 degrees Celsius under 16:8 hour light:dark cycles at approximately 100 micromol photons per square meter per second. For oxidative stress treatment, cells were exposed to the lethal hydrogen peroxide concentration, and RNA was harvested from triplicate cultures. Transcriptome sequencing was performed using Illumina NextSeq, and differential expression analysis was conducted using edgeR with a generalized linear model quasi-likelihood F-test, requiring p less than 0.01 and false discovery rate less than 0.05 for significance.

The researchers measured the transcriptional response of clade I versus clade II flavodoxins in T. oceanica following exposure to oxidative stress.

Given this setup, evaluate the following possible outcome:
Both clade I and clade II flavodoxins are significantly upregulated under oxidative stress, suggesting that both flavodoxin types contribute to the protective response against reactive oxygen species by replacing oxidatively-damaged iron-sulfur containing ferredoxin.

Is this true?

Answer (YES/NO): NO